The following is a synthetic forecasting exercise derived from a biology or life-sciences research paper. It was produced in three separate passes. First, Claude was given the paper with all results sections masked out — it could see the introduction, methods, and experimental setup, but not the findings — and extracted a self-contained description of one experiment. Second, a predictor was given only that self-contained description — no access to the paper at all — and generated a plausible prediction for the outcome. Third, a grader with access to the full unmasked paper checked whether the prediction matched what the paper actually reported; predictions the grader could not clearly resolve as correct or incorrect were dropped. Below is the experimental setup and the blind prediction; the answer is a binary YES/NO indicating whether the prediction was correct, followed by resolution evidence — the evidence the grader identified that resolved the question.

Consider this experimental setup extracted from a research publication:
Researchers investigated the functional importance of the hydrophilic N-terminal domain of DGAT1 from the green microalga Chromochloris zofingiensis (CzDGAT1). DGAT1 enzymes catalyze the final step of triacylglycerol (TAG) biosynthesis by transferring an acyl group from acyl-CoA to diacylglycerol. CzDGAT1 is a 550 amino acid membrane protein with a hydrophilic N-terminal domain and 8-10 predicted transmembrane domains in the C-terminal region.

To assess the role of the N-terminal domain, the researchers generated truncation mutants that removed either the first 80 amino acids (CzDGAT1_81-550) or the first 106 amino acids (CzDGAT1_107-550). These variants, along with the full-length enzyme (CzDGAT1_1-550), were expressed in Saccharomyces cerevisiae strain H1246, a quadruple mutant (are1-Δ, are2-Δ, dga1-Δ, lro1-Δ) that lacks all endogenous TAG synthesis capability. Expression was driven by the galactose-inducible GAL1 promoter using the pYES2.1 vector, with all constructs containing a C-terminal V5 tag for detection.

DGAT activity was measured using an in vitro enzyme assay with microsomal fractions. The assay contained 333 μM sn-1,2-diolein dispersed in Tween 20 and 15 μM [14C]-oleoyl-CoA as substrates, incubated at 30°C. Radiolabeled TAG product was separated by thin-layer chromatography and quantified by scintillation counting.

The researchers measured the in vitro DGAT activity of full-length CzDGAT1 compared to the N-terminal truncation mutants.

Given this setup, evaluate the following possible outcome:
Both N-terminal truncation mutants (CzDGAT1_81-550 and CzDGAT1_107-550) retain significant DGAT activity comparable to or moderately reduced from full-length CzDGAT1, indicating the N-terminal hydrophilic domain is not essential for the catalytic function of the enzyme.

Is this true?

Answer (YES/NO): NO